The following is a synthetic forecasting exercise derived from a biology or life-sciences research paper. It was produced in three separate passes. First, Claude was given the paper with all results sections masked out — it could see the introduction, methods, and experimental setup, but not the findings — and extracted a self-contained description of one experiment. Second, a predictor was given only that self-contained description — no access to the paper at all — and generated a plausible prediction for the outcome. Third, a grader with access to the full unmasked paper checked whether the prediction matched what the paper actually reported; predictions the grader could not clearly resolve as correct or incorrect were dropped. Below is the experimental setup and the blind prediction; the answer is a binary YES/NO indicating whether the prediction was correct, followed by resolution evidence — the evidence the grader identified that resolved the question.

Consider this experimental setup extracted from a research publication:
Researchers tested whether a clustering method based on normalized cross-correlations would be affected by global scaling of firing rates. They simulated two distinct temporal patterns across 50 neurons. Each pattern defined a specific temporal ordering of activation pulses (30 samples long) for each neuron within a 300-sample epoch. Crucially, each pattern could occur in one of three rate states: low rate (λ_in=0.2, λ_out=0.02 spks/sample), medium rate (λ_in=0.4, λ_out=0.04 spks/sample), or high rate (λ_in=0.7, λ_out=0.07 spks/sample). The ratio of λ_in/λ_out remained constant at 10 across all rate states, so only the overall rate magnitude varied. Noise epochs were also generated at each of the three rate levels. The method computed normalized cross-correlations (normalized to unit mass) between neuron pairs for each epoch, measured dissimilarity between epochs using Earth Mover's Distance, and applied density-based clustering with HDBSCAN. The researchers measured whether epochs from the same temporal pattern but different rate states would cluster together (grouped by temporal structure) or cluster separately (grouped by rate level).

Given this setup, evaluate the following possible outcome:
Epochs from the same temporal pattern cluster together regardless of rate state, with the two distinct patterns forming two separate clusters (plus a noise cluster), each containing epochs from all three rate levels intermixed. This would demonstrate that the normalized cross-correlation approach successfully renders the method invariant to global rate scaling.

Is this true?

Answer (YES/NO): YES